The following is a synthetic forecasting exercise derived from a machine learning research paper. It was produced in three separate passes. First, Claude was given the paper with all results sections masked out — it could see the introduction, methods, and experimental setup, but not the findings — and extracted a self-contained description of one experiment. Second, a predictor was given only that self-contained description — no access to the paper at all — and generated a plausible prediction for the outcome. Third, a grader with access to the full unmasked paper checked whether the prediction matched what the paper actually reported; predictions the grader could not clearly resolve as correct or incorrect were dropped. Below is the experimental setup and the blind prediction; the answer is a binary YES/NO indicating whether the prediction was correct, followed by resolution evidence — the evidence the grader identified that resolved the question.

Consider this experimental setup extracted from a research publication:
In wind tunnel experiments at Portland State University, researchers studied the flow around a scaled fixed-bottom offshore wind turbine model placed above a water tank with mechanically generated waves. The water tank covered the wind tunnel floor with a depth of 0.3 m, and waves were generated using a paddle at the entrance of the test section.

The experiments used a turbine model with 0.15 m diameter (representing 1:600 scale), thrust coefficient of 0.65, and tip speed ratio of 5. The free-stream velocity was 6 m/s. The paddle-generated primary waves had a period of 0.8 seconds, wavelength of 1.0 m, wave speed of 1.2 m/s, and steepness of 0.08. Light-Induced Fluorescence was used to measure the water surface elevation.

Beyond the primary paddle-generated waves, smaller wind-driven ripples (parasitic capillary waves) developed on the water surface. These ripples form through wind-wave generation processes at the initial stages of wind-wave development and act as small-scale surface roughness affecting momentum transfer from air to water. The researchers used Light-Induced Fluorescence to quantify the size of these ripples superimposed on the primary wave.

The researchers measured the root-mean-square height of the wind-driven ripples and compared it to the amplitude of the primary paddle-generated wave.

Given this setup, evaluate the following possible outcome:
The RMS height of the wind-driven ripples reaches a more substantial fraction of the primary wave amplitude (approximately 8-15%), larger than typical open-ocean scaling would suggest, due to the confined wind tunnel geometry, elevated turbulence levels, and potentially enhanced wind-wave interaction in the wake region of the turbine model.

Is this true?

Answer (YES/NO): NO